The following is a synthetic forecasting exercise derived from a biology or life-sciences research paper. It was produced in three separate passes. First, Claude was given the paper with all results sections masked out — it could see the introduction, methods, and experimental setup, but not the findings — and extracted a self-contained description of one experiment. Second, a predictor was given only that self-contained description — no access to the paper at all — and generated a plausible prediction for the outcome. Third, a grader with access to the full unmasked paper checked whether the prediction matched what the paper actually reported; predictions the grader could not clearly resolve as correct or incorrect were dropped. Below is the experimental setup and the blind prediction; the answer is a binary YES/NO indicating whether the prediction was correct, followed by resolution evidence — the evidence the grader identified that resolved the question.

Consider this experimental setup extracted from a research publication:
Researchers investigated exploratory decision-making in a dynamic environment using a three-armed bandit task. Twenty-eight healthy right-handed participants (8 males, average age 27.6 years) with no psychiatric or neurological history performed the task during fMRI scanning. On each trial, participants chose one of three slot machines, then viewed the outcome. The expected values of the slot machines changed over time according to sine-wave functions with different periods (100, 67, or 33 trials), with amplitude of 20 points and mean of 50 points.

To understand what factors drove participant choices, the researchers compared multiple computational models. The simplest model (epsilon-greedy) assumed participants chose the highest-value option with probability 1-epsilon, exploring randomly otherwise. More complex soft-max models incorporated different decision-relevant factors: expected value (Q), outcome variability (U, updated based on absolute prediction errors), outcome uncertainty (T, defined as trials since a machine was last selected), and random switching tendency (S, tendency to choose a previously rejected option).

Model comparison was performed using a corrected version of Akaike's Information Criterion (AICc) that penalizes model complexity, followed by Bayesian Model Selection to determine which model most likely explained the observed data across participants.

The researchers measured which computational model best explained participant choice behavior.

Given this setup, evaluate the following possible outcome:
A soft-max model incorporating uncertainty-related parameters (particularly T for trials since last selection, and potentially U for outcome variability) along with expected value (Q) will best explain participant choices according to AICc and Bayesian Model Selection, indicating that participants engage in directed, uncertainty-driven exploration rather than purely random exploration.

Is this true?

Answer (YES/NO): NO